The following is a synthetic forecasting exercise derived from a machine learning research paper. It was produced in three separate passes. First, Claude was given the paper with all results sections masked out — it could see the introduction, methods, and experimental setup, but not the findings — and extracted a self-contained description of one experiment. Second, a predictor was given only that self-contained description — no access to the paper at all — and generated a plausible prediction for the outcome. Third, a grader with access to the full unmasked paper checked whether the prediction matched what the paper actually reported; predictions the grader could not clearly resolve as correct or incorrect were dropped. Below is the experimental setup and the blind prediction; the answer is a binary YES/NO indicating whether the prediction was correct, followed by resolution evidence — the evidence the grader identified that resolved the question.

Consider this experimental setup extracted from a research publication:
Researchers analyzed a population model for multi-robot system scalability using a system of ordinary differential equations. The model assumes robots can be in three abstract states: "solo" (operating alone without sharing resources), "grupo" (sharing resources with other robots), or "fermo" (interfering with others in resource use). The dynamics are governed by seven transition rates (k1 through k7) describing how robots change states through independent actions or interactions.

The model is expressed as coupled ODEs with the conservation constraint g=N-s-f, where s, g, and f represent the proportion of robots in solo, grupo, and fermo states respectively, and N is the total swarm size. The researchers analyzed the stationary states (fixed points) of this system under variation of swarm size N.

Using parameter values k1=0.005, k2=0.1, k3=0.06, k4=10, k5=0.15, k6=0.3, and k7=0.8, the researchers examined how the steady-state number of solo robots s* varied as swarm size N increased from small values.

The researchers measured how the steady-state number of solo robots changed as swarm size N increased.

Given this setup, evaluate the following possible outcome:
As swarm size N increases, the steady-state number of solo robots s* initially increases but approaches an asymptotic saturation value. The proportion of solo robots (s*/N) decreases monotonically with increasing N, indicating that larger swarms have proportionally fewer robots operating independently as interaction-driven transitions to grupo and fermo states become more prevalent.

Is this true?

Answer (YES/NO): NO